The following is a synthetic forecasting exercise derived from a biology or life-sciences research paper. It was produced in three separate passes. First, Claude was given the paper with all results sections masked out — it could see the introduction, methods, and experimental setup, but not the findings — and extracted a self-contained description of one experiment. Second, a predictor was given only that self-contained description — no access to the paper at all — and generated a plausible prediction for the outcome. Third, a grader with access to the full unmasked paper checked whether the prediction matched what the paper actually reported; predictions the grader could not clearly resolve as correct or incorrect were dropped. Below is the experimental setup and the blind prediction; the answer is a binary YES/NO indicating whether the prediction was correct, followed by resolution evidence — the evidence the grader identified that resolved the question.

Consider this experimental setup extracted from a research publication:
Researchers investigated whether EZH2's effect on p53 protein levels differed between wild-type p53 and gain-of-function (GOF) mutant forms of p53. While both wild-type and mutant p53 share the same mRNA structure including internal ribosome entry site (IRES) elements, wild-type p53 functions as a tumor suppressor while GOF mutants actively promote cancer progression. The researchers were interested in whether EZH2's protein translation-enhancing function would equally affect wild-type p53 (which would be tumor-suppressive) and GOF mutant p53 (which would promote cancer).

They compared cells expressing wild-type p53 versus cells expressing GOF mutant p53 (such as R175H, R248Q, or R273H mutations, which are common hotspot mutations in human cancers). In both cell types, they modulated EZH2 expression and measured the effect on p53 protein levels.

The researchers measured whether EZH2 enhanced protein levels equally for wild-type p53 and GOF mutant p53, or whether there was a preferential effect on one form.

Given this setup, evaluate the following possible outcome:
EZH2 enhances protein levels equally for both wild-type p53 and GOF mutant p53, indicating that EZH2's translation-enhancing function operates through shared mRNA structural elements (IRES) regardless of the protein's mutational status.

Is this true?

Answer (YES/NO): YES